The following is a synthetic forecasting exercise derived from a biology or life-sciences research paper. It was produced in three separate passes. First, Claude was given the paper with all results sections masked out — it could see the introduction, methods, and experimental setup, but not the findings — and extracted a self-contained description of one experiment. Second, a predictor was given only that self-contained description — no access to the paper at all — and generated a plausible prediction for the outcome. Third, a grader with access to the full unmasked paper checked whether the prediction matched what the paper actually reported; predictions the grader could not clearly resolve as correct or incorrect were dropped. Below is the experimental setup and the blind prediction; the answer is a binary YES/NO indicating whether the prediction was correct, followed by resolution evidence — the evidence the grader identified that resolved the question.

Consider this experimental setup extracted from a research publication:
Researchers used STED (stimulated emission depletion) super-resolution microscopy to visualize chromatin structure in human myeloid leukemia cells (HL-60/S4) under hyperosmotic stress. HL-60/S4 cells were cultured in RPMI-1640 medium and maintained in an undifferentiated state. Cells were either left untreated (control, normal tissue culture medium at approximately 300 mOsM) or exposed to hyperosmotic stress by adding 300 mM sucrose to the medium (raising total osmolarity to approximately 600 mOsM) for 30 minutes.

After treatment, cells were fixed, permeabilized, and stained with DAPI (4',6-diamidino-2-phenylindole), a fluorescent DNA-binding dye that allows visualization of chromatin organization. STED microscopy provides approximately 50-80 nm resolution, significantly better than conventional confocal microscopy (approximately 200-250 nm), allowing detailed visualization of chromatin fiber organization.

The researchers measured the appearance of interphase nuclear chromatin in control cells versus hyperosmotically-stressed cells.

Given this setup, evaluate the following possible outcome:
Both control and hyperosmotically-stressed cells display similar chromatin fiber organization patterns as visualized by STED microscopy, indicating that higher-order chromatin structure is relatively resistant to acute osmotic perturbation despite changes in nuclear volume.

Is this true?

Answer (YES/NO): NO